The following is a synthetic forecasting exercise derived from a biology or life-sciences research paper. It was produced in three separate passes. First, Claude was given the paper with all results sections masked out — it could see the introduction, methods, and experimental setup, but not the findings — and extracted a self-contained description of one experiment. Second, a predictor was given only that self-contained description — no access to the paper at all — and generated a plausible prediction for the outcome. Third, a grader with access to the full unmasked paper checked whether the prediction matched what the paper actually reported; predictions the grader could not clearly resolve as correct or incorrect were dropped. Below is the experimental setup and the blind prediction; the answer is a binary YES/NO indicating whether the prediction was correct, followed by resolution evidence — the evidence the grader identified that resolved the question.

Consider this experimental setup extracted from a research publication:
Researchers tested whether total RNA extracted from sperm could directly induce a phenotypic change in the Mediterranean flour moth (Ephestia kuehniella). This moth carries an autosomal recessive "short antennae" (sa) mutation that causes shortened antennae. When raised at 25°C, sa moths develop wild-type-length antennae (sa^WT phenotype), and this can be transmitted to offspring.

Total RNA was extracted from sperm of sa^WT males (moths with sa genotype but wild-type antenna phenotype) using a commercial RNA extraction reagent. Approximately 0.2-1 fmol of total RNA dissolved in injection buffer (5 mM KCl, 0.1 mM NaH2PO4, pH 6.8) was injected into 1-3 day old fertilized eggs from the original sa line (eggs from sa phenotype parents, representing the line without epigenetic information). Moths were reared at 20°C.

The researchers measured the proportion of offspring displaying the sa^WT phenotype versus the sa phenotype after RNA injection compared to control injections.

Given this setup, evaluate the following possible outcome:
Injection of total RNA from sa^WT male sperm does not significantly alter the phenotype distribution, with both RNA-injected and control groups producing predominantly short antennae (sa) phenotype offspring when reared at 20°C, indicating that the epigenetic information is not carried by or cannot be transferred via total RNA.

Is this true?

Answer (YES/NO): NO